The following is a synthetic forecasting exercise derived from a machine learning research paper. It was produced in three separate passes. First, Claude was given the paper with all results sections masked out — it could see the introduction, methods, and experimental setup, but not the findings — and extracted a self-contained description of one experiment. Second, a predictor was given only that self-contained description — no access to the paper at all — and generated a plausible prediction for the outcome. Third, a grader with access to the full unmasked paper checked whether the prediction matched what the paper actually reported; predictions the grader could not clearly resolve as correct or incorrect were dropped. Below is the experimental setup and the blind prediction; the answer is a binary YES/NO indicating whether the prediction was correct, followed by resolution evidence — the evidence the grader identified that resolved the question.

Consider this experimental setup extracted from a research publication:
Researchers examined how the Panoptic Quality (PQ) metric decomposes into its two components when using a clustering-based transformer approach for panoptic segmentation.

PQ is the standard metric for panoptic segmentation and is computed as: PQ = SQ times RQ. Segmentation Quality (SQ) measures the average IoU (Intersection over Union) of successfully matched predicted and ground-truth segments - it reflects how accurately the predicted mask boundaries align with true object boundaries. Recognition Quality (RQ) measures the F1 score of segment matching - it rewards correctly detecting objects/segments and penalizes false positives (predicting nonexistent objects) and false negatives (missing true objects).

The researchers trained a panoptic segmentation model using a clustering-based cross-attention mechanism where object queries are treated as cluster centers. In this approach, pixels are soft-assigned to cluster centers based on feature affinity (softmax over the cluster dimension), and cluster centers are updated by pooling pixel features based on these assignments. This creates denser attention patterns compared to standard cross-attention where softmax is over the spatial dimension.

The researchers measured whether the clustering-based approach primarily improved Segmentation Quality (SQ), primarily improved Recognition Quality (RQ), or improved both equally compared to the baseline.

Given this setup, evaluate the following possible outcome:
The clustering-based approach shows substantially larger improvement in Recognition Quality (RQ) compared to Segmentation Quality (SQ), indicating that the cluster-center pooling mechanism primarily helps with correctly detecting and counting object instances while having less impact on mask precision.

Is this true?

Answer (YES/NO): NO